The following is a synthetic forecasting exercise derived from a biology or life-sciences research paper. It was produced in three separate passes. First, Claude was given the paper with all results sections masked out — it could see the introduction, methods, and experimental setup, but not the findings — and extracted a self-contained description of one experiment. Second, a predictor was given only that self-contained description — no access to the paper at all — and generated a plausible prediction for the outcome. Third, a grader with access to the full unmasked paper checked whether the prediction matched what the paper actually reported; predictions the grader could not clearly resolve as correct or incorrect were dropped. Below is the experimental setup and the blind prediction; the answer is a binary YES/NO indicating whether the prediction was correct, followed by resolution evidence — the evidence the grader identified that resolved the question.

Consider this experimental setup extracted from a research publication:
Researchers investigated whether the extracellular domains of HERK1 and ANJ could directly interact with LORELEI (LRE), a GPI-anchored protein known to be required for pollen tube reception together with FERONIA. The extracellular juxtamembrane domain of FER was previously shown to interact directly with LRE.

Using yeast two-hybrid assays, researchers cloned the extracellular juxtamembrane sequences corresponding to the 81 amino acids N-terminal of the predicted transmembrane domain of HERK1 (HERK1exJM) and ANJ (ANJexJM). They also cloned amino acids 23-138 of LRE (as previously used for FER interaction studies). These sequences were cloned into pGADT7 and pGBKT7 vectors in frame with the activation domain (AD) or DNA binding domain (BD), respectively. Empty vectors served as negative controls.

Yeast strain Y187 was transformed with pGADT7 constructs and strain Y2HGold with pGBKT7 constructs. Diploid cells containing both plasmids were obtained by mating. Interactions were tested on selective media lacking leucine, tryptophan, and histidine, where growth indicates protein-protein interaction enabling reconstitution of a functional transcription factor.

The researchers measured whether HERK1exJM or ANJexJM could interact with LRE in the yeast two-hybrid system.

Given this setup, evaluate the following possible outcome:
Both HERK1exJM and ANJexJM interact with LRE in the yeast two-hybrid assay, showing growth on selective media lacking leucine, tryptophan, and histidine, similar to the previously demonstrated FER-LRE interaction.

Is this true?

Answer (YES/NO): YES